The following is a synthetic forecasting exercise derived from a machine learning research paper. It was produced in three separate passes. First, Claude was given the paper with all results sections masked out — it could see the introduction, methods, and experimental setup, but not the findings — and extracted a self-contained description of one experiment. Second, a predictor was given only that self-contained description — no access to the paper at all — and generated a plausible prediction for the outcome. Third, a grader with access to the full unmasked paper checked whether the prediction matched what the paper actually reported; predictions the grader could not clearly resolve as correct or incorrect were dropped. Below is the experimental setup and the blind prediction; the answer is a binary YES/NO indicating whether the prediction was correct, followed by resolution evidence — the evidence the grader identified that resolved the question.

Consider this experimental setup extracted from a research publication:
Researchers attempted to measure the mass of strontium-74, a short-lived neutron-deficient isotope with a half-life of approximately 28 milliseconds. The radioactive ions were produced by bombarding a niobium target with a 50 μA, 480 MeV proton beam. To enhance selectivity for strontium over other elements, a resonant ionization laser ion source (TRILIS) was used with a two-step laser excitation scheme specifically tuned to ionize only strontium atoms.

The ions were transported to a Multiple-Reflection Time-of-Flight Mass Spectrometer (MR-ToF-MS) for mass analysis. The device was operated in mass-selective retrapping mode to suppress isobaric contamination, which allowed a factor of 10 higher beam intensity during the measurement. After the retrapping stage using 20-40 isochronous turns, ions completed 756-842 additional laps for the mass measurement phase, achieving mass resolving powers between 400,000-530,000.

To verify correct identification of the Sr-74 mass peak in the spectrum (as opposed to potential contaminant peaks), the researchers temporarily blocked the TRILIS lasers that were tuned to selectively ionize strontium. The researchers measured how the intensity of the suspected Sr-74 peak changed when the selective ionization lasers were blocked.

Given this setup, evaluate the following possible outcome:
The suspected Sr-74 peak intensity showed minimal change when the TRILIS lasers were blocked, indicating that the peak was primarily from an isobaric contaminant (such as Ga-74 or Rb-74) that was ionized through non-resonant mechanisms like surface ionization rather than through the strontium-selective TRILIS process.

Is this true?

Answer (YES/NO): NO